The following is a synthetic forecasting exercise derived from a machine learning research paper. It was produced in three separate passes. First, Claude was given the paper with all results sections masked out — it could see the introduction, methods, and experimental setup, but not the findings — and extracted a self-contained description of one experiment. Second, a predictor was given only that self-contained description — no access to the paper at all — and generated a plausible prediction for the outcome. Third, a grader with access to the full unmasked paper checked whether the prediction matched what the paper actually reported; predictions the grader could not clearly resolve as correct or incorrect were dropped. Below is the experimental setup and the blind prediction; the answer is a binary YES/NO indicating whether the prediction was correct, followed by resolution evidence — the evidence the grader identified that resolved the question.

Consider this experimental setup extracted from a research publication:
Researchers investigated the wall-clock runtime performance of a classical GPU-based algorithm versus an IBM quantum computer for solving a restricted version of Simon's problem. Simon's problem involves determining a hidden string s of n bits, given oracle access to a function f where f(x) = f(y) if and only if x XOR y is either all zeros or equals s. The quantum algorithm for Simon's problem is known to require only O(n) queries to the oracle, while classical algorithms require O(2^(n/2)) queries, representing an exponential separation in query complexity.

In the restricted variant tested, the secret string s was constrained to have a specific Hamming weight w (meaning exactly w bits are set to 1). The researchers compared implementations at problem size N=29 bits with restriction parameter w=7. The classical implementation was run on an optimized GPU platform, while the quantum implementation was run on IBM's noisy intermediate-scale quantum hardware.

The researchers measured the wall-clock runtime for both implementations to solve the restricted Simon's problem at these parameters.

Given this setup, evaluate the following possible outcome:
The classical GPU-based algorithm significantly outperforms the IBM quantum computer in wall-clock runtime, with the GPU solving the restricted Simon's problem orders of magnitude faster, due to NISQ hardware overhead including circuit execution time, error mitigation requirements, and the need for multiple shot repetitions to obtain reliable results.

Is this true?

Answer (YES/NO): YES